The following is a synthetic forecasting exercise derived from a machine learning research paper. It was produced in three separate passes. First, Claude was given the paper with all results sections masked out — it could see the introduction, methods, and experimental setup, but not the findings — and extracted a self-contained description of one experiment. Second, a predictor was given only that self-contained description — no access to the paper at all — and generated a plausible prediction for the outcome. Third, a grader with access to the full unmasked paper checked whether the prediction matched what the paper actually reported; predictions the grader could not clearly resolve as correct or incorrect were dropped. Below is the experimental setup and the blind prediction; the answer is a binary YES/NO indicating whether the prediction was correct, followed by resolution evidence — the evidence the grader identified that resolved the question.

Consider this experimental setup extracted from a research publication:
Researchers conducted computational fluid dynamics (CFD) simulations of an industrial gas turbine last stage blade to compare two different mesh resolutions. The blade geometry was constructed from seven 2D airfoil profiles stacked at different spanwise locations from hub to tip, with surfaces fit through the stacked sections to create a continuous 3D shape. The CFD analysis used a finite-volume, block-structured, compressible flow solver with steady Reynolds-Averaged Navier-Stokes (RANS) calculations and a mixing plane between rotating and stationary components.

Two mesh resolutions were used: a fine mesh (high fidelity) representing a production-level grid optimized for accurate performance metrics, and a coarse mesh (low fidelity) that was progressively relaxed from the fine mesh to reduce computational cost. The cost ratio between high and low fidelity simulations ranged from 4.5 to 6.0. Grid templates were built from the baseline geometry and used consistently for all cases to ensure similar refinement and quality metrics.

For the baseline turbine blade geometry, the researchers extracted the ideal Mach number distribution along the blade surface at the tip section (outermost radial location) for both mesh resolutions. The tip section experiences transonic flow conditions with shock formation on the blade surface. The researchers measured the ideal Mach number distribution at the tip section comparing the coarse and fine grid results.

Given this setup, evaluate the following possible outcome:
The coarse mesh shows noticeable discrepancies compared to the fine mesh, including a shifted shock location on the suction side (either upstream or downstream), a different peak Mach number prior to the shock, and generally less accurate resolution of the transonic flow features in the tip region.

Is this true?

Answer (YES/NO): NO